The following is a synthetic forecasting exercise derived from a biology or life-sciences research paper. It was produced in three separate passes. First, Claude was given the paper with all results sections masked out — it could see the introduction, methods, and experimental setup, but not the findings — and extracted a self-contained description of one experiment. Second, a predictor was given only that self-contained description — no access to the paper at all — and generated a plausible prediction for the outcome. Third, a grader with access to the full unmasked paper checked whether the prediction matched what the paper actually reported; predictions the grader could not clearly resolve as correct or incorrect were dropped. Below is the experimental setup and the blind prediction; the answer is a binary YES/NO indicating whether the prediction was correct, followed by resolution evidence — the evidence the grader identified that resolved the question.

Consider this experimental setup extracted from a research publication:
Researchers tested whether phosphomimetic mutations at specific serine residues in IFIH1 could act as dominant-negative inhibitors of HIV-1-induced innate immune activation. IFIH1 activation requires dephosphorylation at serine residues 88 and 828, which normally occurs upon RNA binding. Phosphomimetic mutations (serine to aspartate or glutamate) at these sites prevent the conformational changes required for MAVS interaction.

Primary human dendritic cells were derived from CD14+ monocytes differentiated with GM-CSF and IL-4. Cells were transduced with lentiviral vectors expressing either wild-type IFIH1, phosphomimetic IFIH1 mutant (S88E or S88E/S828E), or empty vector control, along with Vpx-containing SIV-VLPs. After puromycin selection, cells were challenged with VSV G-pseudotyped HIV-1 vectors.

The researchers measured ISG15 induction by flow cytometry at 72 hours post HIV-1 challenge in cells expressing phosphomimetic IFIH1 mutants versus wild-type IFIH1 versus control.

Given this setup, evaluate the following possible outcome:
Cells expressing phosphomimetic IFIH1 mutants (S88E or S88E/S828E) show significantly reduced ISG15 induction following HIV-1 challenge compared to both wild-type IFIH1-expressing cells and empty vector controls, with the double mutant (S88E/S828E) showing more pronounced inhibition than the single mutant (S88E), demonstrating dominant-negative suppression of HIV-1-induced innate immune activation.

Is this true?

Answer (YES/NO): NO